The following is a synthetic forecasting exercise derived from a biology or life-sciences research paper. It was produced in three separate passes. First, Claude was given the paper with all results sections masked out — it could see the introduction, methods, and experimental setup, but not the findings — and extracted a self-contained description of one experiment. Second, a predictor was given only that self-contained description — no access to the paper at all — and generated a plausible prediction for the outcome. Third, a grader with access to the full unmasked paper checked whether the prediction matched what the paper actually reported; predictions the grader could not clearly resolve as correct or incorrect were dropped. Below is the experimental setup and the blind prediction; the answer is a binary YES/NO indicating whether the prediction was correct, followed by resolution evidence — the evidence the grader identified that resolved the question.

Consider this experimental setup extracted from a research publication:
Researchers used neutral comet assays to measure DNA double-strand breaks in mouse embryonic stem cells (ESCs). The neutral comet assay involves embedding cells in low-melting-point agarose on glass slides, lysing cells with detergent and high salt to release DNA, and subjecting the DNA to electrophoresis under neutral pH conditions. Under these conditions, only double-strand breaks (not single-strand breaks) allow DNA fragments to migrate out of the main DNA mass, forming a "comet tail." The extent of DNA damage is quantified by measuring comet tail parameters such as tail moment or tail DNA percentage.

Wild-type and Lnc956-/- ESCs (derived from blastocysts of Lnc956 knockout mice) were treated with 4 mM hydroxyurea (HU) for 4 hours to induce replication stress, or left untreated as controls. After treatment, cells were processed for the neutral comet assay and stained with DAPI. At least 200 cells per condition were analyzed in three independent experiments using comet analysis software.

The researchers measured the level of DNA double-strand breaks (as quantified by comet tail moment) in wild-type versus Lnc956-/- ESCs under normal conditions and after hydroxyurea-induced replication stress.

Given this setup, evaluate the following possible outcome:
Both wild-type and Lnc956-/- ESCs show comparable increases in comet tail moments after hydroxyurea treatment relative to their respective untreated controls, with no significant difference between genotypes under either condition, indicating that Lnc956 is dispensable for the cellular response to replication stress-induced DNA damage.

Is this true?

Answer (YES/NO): NO